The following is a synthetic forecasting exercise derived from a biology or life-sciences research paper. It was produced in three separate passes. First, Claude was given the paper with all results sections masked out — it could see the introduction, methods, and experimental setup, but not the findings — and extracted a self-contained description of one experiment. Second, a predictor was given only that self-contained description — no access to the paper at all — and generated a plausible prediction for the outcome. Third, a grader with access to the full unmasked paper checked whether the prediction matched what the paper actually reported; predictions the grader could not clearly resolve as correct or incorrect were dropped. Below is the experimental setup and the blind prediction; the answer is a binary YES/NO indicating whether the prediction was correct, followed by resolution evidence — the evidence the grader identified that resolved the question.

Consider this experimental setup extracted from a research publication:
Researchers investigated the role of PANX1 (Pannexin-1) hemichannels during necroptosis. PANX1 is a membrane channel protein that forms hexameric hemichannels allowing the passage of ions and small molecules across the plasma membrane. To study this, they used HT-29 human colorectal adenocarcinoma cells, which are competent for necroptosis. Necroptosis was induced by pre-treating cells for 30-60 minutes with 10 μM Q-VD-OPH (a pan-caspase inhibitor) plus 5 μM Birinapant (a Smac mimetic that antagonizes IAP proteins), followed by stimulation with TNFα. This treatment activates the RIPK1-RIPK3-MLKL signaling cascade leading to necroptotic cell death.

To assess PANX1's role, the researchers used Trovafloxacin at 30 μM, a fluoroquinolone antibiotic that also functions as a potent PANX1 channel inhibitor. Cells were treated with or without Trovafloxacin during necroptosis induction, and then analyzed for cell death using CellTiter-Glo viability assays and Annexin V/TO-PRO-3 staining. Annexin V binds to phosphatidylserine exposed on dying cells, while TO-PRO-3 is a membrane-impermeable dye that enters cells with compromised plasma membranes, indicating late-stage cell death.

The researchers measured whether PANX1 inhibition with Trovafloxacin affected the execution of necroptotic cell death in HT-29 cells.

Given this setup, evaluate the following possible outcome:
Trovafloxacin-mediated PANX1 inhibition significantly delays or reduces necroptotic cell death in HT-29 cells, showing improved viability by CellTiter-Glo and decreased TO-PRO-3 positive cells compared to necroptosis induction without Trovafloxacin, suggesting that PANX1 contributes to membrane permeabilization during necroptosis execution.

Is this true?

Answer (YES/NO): NO